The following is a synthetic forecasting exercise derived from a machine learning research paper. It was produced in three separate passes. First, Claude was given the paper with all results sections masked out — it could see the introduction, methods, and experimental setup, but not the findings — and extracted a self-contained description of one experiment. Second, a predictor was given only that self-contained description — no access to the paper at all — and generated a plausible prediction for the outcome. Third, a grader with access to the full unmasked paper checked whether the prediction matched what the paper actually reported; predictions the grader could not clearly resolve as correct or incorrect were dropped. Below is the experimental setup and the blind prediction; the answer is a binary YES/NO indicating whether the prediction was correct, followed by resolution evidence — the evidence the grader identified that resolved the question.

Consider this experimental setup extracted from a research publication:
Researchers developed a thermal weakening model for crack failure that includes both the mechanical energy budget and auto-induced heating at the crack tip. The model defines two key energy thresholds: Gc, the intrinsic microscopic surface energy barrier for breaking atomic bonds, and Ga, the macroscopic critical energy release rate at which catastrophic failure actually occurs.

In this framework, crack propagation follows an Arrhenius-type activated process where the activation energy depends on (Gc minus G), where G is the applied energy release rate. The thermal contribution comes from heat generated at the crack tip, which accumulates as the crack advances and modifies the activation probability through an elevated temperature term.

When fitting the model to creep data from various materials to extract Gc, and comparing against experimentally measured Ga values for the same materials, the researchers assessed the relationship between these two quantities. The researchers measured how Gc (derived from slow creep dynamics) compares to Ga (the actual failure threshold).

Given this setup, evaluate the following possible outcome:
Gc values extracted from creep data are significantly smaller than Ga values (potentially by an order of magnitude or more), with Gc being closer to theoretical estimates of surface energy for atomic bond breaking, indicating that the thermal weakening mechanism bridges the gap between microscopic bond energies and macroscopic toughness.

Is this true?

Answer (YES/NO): NO